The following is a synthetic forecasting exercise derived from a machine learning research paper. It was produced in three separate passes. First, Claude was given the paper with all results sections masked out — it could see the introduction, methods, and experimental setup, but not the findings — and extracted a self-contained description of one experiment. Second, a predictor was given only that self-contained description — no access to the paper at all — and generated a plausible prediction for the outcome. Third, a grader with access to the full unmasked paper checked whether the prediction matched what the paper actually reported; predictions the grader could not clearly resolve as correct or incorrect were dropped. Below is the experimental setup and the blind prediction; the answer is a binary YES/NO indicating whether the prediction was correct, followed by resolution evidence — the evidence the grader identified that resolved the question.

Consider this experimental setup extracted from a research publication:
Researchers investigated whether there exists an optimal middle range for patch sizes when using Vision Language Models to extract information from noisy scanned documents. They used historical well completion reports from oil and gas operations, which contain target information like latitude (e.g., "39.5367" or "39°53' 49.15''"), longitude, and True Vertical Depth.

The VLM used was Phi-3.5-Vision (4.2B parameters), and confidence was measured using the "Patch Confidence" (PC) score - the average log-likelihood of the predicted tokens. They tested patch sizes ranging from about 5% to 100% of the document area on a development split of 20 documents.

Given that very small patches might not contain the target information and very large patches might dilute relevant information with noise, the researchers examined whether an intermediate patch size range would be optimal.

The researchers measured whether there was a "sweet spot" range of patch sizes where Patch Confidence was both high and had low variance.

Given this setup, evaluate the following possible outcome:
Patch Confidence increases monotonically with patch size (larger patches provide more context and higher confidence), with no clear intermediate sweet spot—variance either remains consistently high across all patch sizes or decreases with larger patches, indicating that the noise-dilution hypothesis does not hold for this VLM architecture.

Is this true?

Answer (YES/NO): NO